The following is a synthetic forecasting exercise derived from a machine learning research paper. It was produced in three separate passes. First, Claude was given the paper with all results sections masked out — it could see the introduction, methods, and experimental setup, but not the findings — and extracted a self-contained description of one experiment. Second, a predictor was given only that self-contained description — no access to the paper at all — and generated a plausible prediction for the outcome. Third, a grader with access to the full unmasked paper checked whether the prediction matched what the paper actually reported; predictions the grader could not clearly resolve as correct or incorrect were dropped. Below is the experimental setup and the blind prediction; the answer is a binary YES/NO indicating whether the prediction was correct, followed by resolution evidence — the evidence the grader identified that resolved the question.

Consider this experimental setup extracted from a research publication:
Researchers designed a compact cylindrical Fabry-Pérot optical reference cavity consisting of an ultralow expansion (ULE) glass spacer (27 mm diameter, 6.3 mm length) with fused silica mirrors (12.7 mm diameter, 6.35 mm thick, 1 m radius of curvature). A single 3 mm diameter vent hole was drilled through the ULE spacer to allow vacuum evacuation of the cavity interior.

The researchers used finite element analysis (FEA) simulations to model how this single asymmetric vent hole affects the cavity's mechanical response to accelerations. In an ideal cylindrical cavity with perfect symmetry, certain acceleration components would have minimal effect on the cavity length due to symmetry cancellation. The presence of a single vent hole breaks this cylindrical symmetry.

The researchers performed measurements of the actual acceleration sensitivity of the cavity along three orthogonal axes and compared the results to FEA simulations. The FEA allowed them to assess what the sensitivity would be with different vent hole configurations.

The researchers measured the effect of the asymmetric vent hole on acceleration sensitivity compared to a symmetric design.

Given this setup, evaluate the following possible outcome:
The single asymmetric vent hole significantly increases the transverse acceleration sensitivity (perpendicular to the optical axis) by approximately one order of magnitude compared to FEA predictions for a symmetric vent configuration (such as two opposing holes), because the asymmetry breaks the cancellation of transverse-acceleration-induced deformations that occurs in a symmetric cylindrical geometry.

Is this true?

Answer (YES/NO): NO